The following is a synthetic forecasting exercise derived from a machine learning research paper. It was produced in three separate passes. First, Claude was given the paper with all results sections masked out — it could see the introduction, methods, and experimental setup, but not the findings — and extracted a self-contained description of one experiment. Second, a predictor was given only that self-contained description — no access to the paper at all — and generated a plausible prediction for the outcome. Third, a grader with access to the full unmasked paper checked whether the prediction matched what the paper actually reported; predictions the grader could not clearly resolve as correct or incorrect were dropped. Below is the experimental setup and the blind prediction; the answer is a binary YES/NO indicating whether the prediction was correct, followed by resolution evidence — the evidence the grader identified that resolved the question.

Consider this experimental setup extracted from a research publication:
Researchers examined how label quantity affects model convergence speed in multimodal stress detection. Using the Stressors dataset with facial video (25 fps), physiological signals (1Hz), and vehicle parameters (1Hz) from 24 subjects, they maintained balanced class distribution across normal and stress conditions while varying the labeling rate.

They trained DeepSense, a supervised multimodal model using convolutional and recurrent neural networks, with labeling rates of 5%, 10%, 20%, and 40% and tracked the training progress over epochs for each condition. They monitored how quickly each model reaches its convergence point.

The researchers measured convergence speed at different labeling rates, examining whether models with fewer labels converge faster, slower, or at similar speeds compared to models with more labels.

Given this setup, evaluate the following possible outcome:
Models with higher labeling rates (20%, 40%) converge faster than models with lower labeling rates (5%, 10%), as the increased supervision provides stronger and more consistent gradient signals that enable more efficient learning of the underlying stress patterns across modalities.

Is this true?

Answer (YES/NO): YES